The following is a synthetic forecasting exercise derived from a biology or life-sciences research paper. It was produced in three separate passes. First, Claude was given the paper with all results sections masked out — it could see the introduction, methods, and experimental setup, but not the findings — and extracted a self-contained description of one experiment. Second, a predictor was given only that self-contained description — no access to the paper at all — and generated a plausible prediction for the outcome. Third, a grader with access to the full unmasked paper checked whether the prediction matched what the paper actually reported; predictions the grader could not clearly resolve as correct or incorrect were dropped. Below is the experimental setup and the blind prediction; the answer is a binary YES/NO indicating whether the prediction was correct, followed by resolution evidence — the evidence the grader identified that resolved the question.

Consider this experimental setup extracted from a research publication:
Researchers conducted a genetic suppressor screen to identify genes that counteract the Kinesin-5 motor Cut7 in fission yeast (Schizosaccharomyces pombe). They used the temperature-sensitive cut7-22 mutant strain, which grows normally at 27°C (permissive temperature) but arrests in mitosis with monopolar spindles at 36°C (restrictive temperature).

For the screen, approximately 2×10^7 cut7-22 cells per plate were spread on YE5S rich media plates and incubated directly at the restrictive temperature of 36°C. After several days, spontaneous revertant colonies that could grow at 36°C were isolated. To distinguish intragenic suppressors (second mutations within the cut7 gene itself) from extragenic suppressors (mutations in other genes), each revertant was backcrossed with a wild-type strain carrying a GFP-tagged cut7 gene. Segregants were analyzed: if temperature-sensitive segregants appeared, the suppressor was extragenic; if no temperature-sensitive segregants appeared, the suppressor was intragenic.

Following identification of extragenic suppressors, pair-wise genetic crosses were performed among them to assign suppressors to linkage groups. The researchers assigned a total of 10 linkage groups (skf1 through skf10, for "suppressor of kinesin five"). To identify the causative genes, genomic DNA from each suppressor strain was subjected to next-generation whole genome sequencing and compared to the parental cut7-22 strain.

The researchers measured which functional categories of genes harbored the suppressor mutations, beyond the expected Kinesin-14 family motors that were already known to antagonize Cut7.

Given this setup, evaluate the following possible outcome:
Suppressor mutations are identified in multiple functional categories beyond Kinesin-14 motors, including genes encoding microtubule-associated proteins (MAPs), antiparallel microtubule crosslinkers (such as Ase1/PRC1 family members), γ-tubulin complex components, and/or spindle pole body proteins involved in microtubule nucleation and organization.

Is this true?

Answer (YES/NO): NO